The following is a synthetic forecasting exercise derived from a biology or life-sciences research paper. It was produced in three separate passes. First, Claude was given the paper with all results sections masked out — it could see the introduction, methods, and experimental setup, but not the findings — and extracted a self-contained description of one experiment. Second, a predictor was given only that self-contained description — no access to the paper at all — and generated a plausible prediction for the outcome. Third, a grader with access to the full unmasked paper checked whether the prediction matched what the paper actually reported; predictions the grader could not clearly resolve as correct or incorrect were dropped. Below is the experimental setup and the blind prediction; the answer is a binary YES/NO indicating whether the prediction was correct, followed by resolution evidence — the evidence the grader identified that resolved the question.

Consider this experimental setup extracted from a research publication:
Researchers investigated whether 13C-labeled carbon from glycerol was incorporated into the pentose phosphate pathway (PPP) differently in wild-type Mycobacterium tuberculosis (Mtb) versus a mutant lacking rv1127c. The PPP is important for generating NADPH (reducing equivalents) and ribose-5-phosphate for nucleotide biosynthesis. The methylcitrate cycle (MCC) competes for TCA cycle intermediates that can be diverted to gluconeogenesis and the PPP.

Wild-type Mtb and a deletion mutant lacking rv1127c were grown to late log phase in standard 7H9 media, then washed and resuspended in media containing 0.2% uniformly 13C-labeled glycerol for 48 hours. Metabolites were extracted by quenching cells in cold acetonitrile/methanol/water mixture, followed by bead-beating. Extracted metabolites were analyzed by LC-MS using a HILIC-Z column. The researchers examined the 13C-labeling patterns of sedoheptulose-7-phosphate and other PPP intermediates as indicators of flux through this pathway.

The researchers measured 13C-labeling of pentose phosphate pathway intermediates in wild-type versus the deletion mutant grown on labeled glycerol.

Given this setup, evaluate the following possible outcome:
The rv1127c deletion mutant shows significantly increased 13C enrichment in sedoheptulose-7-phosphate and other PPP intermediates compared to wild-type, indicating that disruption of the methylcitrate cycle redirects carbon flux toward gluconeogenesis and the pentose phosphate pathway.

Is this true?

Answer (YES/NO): NO